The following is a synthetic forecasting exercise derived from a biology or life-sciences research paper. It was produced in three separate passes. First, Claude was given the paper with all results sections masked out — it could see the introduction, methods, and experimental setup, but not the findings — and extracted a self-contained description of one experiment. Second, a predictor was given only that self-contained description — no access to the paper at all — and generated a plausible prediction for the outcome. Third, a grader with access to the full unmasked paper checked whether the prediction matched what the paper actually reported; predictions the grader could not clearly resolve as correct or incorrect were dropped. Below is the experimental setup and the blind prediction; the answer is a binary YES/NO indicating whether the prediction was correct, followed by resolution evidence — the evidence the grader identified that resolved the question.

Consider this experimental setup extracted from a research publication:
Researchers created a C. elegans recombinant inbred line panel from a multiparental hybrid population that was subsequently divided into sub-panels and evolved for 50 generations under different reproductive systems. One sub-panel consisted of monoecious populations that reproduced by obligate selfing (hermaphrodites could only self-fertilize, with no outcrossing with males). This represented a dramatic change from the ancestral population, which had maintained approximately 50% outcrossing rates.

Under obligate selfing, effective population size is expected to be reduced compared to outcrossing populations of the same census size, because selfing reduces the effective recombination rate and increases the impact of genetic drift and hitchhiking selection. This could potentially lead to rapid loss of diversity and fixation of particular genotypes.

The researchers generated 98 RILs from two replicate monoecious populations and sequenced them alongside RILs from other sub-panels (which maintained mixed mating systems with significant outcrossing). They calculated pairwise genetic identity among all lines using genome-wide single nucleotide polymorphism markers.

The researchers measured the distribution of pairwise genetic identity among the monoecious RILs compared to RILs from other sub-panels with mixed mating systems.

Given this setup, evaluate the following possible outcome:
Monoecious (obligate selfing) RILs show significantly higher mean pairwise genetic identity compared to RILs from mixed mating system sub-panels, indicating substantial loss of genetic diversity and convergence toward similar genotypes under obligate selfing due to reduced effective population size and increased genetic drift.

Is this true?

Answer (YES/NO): YES